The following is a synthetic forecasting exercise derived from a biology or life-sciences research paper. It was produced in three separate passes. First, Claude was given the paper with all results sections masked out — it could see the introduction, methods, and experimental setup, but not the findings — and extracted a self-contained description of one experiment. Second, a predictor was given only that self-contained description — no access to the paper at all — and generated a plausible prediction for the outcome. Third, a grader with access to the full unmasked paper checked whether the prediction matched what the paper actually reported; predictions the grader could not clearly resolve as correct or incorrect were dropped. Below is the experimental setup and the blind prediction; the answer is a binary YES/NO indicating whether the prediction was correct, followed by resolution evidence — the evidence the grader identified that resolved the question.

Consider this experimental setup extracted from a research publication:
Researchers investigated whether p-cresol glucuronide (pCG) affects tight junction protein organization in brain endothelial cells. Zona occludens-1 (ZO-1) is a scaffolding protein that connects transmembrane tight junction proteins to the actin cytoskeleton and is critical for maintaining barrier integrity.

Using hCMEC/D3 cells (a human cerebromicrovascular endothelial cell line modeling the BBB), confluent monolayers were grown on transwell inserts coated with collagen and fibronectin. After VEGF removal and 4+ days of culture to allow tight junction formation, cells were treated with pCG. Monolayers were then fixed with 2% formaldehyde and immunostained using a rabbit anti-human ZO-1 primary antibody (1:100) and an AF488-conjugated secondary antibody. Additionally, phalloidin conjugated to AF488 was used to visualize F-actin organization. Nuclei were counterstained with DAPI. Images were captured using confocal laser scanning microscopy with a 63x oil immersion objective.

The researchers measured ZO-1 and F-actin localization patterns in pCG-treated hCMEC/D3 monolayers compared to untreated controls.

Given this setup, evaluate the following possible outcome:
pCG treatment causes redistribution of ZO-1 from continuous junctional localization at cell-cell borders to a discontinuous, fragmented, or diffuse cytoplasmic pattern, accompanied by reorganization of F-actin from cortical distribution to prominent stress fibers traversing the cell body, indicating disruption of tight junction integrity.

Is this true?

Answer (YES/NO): NO